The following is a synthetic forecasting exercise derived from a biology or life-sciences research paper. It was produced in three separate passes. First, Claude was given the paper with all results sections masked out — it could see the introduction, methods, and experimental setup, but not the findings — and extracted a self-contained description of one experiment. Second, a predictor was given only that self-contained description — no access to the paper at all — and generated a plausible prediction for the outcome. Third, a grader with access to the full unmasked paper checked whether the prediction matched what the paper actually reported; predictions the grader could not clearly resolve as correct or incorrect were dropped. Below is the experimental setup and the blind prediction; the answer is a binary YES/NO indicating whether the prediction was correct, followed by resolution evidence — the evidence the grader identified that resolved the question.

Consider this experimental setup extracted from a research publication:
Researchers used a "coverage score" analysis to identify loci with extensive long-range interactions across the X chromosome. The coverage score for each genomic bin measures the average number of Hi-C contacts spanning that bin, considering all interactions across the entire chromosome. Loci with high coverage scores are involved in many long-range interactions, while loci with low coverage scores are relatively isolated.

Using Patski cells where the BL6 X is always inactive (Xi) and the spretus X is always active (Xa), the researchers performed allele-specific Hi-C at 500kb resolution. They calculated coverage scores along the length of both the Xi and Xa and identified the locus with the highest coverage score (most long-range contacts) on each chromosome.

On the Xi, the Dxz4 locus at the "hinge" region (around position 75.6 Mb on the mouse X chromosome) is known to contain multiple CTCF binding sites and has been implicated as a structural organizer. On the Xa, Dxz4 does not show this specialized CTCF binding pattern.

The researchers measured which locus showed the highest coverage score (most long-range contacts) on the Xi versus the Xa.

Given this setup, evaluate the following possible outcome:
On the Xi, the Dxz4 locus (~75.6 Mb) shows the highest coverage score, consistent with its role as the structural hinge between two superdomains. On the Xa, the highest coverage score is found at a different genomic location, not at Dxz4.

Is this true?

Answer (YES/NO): NO